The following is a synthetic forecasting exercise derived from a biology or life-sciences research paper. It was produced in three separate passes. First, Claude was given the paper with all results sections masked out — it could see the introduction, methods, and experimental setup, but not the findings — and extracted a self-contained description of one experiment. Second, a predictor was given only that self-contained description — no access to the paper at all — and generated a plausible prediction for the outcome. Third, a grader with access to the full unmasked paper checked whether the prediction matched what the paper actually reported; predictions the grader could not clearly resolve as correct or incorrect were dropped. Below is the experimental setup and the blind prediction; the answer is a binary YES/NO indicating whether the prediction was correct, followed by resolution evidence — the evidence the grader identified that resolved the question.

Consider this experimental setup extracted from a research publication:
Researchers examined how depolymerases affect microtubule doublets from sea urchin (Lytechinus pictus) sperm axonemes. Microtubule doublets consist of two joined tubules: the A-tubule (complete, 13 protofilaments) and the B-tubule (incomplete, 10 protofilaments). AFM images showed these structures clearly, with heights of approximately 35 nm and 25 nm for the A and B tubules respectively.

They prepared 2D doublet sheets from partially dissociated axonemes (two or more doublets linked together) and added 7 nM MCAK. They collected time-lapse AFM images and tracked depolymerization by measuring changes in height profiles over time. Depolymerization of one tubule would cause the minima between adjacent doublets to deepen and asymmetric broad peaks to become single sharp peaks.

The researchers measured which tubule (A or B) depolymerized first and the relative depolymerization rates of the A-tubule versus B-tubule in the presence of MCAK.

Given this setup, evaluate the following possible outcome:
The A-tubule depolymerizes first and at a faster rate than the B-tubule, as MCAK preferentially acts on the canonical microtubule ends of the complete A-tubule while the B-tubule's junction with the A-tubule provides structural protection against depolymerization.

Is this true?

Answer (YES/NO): NO